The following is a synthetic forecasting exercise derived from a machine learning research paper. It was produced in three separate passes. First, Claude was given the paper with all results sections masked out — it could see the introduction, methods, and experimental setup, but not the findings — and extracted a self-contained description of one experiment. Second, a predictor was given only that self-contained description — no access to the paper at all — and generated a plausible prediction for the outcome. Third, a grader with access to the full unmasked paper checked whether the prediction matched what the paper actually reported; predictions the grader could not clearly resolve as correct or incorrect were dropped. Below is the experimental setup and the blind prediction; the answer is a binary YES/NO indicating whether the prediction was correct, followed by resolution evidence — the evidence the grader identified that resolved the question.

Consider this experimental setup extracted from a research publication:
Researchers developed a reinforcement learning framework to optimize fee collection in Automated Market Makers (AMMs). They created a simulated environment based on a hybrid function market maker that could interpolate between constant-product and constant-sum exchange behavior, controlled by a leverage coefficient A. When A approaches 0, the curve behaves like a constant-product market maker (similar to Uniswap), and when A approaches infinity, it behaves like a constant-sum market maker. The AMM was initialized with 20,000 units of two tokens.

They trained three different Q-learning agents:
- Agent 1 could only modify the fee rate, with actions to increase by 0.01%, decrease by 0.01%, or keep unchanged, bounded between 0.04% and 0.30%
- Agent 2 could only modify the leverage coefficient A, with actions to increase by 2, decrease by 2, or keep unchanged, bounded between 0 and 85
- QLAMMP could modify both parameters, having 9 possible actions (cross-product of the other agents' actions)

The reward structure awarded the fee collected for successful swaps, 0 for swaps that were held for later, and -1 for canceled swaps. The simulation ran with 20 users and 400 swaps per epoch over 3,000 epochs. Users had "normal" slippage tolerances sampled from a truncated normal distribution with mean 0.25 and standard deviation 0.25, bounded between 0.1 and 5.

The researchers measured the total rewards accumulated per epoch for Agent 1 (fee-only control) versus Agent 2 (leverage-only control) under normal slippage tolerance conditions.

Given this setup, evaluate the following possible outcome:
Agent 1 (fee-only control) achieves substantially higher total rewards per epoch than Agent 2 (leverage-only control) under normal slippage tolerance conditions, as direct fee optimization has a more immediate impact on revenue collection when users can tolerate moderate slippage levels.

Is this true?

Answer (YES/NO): NO